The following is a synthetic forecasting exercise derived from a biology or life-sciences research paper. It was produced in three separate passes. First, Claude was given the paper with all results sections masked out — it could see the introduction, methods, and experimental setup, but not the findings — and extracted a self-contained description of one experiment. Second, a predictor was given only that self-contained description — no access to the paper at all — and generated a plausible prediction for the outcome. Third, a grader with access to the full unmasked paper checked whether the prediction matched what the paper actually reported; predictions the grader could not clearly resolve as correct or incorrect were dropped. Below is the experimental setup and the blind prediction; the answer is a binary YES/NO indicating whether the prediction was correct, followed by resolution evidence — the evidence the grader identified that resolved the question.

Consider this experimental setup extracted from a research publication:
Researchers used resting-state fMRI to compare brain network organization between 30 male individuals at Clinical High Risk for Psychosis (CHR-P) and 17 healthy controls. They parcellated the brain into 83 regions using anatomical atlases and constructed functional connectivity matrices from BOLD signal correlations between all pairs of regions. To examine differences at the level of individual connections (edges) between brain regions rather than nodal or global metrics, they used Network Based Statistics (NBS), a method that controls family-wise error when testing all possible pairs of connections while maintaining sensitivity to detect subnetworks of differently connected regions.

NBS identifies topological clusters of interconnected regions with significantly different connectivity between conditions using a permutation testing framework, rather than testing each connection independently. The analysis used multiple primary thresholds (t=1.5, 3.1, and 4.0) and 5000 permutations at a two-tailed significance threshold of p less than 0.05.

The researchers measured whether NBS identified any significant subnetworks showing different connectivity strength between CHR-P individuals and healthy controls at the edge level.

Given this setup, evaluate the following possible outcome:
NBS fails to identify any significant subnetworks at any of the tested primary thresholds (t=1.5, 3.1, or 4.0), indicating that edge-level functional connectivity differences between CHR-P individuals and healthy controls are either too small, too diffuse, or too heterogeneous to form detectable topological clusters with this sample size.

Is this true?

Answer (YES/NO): YES